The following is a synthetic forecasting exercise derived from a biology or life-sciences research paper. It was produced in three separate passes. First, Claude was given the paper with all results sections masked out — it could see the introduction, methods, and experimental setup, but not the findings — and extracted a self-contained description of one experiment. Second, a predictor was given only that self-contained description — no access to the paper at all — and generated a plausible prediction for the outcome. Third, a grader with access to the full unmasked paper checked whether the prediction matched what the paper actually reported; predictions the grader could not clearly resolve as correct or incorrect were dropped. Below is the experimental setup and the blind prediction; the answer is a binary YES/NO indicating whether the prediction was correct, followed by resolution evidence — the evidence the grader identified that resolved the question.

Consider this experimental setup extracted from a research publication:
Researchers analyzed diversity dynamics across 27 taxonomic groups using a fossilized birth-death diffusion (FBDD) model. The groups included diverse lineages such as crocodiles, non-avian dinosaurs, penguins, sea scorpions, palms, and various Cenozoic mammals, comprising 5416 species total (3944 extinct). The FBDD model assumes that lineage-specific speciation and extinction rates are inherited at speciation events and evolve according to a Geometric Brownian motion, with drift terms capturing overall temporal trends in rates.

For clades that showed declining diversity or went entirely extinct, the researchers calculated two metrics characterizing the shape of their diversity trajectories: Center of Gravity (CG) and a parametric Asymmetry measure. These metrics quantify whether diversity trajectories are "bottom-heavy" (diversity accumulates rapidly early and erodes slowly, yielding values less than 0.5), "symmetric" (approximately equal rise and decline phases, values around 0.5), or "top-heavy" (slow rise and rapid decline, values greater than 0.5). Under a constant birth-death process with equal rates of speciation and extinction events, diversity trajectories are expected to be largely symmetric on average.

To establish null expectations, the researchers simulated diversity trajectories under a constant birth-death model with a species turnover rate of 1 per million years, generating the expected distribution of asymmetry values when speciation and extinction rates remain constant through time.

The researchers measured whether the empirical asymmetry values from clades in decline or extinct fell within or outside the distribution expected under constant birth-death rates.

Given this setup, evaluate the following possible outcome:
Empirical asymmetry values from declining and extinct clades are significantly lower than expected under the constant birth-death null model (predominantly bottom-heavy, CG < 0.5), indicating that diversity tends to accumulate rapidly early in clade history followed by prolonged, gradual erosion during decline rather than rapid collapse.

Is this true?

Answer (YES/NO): NO